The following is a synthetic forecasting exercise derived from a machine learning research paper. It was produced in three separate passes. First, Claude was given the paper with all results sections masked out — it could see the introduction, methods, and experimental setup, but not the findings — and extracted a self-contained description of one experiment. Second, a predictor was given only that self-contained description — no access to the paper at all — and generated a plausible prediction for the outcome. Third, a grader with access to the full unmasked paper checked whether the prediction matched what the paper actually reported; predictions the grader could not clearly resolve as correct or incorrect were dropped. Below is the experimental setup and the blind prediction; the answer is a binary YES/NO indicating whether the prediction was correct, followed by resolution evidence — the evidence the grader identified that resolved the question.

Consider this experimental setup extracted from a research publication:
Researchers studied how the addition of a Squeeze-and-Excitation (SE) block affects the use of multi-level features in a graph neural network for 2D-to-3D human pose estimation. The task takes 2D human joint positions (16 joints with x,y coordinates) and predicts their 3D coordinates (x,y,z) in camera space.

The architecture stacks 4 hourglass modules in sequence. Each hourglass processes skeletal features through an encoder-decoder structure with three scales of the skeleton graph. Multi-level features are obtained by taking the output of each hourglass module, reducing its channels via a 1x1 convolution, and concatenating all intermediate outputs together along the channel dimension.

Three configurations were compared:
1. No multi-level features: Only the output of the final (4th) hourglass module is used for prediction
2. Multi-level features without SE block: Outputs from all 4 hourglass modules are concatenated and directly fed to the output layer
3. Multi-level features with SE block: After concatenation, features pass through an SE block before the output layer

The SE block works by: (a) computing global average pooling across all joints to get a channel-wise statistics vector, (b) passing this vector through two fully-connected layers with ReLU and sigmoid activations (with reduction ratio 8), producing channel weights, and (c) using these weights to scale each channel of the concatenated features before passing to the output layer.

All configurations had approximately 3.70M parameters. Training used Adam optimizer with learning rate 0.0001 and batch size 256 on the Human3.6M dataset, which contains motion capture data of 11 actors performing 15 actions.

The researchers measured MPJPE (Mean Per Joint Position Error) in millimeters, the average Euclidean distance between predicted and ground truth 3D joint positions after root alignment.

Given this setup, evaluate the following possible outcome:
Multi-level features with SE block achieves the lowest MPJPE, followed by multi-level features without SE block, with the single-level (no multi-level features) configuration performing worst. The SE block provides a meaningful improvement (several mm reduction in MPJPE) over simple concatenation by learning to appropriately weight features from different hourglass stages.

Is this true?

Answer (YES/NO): NO